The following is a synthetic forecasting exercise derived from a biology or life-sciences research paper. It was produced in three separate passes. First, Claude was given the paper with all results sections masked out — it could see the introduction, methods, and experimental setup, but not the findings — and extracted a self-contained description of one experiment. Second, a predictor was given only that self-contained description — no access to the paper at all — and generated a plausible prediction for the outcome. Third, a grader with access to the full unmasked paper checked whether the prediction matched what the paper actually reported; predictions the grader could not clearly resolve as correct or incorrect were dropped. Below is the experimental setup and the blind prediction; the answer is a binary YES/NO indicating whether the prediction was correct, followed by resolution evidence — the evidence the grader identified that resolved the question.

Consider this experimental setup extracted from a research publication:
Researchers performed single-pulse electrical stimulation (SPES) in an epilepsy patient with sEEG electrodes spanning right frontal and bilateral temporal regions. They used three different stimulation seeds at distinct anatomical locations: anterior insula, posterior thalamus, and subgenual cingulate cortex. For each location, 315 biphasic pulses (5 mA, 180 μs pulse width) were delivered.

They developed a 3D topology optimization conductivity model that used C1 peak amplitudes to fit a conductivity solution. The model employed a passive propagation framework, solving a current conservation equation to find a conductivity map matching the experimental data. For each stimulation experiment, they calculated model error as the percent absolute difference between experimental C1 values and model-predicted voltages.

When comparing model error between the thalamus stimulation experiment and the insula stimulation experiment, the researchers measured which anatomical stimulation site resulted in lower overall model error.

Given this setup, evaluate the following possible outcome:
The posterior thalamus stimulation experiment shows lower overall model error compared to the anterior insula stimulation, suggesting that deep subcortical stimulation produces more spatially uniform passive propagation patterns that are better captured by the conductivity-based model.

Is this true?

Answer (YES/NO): YES